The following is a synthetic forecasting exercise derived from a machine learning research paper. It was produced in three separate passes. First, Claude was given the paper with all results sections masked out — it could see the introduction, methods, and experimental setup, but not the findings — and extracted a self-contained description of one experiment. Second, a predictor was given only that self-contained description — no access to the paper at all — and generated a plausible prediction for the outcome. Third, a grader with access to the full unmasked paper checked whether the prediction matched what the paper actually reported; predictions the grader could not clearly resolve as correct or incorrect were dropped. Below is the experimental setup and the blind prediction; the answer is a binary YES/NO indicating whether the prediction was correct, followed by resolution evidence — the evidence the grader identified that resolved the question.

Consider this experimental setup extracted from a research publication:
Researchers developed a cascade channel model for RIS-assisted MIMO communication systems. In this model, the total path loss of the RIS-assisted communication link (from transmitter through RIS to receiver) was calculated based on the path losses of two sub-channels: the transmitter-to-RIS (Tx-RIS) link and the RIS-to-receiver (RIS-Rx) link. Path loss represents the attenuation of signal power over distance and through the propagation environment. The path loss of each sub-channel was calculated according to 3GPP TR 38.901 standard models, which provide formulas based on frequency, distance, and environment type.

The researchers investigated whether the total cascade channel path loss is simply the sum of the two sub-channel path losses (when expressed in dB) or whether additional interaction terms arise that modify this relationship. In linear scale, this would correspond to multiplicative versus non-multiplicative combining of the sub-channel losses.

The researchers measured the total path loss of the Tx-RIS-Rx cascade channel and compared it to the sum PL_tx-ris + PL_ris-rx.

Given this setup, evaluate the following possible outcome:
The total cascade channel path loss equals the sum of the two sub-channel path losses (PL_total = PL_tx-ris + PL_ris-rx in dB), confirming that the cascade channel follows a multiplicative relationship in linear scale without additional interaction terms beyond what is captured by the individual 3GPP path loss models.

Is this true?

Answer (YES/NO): YES